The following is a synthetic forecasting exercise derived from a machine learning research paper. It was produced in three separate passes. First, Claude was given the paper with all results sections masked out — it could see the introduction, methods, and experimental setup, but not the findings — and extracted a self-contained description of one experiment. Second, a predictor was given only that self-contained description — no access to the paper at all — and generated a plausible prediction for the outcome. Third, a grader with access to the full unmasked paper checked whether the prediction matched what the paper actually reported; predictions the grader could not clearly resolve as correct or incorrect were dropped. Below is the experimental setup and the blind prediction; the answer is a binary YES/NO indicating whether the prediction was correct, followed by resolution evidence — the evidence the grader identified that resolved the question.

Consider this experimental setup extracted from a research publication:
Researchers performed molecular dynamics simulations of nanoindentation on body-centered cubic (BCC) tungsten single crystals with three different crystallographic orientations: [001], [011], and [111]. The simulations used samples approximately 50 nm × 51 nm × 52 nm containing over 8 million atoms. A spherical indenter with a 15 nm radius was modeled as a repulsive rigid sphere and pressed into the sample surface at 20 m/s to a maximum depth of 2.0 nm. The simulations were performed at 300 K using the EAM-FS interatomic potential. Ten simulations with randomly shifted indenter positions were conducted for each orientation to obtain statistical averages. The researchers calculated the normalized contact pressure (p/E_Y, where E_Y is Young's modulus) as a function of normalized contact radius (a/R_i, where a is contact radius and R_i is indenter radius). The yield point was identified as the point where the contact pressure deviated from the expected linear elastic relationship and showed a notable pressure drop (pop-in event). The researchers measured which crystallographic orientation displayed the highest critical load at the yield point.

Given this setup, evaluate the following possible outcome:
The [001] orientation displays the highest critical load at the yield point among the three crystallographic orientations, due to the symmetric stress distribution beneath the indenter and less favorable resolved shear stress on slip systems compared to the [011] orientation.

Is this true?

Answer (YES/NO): YES